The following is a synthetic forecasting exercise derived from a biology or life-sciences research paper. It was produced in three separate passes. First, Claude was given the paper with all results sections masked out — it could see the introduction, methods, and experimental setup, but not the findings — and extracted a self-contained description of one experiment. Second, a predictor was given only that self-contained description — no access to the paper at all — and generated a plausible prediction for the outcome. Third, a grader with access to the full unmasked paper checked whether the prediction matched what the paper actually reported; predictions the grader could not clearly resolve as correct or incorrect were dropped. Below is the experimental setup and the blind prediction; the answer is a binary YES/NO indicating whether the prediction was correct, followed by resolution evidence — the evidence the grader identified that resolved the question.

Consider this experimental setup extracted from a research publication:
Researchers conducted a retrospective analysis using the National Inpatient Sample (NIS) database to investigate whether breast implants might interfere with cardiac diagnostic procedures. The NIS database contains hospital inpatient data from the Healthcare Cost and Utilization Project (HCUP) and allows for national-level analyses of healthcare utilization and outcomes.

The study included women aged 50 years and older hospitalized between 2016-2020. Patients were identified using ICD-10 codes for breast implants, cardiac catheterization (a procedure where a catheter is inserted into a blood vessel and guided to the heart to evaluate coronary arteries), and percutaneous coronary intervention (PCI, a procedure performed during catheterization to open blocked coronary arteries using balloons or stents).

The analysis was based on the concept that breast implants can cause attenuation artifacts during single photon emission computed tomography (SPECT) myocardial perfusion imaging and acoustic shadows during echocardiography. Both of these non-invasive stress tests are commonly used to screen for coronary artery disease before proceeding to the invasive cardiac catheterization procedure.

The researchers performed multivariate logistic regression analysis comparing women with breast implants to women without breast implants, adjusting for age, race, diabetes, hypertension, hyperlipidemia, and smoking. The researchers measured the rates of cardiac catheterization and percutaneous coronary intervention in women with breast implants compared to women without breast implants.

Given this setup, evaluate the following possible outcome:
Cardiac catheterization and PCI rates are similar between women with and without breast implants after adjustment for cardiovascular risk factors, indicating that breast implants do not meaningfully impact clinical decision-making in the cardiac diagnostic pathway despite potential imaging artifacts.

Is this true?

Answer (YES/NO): NO